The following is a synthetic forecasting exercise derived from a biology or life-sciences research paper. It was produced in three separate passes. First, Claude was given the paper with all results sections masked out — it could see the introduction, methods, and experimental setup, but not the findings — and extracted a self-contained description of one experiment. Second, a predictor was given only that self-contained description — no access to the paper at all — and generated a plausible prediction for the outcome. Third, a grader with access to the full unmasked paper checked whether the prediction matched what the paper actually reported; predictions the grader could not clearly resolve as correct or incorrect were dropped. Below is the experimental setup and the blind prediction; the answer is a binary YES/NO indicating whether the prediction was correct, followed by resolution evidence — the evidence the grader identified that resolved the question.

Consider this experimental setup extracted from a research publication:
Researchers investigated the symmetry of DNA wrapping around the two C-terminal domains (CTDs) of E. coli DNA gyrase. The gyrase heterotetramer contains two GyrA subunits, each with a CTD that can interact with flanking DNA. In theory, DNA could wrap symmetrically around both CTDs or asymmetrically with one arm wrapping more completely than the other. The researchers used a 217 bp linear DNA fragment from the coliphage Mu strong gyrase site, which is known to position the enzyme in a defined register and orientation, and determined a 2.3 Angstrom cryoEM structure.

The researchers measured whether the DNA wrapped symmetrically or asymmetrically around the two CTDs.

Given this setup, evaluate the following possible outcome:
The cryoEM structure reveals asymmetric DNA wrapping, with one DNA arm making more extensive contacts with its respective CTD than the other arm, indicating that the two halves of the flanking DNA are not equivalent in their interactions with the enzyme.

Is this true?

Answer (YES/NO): YES